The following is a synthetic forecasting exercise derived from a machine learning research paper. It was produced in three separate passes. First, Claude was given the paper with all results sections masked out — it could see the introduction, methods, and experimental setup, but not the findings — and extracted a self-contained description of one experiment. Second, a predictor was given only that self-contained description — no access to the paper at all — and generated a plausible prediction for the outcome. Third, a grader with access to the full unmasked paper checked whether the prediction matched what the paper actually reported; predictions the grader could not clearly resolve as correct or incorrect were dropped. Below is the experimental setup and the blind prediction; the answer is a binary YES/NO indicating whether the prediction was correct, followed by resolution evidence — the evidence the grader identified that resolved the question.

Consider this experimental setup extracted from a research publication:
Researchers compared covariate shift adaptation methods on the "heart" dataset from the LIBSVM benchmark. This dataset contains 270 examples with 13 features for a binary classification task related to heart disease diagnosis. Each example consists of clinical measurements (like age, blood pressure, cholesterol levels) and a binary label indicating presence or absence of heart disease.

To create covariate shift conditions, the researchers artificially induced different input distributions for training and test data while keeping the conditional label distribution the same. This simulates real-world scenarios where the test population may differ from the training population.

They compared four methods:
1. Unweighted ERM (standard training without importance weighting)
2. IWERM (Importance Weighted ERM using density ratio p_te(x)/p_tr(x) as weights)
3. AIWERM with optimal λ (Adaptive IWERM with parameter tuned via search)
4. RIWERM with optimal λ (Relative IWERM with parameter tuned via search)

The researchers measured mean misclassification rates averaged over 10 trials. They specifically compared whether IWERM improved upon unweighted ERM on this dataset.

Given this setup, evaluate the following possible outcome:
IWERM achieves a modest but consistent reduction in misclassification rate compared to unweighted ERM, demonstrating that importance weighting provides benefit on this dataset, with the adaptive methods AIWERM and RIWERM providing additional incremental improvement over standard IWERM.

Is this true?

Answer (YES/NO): YES